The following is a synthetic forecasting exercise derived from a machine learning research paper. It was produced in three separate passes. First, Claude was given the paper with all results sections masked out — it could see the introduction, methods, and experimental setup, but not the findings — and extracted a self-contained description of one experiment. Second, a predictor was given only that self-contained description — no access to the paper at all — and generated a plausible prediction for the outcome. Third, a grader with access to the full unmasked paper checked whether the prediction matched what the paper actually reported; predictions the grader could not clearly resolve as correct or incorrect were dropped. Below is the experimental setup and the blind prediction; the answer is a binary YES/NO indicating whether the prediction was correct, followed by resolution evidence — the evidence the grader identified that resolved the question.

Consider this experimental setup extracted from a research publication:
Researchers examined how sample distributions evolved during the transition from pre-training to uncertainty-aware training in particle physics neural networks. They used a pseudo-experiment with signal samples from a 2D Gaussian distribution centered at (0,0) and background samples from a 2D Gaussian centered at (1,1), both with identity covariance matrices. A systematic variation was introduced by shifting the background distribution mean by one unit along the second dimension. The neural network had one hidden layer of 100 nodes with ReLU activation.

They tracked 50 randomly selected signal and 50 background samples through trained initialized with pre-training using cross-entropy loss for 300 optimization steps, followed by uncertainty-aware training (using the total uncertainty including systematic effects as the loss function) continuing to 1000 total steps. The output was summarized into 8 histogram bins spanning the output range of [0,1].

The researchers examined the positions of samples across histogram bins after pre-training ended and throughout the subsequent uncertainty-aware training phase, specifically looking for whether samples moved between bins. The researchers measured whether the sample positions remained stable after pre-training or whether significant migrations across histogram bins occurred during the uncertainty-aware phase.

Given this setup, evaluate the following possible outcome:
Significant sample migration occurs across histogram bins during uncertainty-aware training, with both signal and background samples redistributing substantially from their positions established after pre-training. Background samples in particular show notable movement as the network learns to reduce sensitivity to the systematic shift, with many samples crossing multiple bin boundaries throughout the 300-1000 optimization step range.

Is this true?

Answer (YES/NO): NO